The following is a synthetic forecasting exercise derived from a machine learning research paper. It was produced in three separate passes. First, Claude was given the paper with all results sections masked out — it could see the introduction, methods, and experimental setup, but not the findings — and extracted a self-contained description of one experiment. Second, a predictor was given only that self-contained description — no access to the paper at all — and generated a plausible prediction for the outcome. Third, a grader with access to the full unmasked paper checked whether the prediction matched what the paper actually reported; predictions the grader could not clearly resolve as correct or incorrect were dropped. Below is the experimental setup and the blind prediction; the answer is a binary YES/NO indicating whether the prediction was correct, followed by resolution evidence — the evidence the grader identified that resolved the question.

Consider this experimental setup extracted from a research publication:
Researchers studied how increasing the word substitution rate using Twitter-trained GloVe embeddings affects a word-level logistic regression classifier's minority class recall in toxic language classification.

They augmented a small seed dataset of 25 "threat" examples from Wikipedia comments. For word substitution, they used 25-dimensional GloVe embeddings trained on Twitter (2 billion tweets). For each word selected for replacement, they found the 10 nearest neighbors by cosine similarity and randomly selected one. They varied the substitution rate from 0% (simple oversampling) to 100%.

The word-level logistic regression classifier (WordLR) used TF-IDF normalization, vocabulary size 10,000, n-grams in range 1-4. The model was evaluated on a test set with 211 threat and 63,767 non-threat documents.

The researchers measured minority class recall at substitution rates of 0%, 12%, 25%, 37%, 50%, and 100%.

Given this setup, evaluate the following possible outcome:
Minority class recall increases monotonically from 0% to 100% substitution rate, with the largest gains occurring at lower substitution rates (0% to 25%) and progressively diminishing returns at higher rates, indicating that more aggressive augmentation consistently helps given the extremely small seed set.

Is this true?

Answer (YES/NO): NO